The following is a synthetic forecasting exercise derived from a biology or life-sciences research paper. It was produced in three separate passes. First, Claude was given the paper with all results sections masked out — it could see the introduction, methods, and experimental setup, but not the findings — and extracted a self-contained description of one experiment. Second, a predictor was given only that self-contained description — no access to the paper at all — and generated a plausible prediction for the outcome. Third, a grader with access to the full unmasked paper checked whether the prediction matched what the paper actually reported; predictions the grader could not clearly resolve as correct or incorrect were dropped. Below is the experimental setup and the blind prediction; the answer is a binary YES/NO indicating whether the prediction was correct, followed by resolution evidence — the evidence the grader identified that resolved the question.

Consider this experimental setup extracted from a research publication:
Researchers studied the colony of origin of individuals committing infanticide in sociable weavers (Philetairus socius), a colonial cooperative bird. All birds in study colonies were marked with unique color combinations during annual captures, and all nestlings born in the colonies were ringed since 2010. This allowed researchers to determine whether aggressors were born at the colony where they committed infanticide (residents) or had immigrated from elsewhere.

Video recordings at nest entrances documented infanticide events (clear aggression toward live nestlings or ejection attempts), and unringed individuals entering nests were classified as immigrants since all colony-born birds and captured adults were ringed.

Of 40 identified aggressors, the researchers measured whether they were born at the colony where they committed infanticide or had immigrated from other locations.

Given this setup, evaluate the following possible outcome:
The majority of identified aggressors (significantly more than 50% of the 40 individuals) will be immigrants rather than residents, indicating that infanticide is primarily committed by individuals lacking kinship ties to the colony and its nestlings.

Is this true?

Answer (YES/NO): YES